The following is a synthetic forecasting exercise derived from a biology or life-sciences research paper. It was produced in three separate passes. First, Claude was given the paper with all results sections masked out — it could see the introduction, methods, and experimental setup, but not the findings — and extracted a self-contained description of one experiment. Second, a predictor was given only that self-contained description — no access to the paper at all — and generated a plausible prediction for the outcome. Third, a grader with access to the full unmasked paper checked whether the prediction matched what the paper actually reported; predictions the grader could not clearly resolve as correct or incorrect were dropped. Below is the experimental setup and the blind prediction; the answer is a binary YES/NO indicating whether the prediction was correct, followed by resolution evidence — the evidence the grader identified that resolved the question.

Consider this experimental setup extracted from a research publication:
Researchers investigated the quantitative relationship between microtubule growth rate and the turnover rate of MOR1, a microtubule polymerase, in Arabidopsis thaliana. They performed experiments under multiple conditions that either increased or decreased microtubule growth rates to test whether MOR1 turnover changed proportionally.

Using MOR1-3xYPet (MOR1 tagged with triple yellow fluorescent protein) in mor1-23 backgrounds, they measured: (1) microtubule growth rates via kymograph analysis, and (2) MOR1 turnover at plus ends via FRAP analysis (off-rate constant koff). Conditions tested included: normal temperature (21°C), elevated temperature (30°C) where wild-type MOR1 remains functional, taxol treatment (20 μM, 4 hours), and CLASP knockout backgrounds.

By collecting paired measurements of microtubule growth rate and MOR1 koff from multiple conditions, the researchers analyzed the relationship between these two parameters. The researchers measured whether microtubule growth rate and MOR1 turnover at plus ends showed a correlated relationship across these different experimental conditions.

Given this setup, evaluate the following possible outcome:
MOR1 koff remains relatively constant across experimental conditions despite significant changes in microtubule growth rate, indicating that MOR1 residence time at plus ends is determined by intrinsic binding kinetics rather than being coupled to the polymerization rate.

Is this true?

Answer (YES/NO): NO